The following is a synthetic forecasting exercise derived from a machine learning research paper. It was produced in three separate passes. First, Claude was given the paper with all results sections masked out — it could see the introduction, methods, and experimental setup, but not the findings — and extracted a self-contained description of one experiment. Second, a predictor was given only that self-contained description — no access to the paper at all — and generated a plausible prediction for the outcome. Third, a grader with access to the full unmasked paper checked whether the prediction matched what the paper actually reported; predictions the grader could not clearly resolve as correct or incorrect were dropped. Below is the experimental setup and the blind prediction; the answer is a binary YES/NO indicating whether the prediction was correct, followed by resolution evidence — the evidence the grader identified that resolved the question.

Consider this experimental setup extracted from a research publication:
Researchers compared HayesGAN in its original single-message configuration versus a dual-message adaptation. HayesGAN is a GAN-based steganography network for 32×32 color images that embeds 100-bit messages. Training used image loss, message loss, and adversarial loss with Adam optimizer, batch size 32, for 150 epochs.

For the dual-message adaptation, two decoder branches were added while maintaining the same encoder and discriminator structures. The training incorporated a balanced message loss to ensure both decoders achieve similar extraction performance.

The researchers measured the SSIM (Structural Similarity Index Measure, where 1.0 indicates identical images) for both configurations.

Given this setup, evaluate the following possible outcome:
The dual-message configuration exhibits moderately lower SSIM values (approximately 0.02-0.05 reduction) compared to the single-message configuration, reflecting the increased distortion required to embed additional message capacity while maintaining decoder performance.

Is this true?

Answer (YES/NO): NO